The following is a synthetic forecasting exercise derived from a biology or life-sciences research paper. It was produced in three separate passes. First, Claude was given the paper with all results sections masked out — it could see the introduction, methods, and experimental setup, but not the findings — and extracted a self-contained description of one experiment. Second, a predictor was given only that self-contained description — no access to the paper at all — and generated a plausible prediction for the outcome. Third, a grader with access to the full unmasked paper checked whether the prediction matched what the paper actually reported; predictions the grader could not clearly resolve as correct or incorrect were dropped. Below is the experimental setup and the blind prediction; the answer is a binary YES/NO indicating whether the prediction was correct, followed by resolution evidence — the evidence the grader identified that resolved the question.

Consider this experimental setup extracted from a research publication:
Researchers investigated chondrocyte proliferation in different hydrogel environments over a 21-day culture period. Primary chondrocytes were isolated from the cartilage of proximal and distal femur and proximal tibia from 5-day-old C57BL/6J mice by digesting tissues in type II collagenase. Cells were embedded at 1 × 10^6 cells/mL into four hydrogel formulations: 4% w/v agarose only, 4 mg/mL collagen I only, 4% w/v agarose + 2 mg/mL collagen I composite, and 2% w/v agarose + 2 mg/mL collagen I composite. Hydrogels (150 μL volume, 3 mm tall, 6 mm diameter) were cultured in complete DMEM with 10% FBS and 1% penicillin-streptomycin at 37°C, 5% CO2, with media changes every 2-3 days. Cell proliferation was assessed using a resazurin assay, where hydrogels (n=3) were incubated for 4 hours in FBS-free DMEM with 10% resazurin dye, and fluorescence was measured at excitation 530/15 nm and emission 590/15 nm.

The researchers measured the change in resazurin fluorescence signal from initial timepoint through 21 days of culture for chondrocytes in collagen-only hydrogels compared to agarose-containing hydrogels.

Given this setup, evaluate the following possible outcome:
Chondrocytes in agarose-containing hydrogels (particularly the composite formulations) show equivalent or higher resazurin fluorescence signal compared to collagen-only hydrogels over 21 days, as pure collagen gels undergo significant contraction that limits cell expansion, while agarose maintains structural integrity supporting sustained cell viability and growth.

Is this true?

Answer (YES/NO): NO